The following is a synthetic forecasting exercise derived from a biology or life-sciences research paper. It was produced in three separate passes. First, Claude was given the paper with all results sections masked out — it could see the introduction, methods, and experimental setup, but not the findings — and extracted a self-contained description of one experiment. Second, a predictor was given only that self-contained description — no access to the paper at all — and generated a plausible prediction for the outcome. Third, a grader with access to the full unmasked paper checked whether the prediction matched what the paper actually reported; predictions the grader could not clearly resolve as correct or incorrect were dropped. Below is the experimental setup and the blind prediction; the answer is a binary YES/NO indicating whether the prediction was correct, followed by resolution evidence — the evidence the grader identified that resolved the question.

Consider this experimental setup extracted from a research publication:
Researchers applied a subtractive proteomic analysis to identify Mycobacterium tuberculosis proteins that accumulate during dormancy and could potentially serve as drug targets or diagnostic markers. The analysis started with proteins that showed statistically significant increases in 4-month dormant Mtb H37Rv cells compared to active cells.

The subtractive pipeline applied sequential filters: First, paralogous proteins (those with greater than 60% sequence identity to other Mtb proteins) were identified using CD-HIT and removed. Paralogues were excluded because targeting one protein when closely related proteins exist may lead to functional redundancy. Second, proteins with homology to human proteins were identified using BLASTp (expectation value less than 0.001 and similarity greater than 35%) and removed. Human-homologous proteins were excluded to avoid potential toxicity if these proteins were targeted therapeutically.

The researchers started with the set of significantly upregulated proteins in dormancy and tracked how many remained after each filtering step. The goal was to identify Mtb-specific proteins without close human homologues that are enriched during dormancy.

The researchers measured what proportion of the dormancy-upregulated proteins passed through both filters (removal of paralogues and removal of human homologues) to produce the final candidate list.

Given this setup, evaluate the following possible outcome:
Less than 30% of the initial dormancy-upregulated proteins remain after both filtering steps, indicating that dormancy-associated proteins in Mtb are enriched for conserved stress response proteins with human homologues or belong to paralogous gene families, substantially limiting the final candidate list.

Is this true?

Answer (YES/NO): NO